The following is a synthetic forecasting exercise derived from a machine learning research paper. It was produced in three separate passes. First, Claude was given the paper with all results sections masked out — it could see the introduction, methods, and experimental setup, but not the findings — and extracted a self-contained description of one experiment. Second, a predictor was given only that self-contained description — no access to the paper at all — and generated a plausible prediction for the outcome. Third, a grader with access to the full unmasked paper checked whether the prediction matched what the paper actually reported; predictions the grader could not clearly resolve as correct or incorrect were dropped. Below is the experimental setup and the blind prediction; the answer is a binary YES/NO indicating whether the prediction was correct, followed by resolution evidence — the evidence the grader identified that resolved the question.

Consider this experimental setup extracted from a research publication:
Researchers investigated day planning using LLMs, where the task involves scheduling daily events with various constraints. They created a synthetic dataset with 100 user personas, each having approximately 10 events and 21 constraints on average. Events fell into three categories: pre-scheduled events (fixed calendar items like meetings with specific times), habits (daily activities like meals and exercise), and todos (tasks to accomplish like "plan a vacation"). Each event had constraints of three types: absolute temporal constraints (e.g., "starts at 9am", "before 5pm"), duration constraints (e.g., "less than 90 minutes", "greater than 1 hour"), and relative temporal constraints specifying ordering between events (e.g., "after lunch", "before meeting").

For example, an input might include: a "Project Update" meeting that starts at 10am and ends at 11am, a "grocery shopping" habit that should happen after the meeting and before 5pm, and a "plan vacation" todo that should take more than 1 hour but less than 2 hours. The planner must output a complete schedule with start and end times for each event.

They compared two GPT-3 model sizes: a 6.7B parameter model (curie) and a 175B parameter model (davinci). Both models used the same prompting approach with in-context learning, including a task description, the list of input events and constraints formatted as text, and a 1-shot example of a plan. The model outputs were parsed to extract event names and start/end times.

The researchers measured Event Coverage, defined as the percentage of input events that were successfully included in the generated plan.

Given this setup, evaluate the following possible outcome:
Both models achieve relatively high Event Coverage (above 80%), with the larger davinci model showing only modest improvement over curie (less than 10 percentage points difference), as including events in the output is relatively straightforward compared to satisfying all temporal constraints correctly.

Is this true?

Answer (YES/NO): NO